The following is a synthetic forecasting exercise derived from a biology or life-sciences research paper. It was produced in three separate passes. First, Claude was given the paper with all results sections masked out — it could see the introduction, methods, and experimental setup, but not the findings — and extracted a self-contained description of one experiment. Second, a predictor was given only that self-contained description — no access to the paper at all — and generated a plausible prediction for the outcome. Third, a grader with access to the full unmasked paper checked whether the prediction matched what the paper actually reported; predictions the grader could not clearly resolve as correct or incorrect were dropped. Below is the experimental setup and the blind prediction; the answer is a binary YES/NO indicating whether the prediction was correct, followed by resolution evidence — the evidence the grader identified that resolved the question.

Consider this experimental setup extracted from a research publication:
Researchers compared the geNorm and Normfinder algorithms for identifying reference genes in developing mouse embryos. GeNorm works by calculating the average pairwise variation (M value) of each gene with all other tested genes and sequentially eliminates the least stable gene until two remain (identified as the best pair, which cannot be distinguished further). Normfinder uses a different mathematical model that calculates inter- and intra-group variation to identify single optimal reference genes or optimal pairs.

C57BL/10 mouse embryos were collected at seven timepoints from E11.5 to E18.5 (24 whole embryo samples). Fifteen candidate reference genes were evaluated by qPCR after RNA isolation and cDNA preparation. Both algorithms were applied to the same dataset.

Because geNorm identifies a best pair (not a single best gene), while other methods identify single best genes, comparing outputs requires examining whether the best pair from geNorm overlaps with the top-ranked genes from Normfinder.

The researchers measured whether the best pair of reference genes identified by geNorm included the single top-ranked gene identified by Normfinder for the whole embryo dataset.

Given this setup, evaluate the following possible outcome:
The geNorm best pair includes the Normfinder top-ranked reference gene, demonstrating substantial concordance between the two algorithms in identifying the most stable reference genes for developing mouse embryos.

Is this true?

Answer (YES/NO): NO